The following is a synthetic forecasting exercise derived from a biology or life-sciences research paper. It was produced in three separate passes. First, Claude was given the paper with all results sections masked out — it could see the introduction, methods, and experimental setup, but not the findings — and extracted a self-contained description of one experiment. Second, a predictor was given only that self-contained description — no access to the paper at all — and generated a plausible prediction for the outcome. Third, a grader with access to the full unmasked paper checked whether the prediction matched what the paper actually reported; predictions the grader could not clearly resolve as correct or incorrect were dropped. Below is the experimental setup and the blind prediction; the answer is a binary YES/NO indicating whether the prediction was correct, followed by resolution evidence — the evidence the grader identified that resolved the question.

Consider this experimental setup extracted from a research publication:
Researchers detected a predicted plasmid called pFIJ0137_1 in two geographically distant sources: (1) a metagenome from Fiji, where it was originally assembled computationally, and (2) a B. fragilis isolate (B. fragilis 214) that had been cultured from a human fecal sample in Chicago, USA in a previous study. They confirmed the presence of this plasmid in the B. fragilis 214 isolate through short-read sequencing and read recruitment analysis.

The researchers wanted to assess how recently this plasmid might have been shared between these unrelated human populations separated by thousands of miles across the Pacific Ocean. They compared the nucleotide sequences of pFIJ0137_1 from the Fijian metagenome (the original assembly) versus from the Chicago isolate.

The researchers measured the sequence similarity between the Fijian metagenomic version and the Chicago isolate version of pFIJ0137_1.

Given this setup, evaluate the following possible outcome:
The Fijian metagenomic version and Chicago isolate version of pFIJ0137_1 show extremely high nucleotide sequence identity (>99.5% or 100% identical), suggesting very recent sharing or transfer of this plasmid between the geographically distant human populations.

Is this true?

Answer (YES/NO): YES